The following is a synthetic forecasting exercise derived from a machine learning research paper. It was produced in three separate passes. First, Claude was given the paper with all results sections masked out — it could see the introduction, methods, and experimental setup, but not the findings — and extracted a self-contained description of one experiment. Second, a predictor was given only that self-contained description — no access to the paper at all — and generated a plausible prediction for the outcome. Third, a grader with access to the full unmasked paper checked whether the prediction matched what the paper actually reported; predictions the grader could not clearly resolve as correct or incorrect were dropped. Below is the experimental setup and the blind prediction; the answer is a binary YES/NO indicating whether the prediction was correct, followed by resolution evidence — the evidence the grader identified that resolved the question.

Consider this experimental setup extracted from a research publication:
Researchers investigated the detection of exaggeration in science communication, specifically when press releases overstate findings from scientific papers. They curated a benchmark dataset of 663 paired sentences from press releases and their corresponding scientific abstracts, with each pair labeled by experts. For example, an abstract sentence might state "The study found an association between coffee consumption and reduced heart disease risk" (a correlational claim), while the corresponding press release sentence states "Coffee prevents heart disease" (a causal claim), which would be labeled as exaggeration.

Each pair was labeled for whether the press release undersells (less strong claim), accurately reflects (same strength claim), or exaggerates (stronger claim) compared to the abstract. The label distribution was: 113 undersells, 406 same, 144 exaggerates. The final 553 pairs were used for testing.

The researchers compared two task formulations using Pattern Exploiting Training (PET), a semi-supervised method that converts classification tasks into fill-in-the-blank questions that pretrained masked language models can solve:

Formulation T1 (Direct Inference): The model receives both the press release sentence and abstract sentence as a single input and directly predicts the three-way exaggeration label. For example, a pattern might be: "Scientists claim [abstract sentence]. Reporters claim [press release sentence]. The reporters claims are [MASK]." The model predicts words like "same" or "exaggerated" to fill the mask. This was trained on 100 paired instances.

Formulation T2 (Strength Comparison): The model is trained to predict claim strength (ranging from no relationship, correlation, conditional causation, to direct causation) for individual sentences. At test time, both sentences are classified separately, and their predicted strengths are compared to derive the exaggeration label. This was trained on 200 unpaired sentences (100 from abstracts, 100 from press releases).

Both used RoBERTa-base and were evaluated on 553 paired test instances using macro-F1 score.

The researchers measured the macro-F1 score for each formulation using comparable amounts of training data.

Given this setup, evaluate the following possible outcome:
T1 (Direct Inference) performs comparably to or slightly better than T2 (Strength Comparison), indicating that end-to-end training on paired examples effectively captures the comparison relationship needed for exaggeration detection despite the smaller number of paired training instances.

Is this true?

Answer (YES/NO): NO